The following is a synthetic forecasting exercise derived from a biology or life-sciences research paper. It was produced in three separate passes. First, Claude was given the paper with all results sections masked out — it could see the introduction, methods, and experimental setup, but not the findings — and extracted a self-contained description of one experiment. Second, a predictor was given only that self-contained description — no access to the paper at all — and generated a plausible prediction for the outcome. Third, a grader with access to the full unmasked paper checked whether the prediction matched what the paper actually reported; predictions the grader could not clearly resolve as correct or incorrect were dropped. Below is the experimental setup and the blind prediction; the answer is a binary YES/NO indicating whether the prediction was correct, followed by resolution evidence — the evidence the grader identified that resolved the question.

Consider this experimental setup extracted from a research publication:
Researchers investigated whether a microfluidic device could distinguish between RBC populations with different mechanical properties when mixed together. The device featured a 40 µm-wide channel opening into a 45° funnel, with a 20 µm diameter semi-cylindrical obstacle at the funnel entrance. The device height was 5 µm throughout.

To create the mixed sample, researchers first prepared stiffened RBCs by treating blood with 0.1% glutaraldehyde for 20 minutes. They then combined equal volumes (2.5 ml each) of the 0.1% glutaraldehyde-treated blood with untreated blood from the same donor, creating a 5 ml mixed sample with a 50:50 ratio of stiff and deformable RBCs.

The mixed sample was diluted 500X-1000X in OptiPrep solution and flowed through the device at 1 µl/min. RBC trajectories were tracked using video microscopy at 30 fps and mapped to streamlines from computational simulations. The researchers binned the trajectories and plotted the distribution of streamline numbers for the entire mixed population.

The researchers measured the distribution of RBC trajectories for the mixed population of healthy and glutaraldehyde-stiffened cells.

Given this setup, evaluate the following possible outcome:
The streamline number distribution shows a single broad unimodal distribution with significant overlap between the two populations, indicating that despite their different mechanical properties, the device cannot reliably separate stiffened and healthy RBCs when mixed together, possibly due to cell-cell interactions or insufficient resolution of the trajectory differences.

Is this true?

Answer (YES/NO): NO